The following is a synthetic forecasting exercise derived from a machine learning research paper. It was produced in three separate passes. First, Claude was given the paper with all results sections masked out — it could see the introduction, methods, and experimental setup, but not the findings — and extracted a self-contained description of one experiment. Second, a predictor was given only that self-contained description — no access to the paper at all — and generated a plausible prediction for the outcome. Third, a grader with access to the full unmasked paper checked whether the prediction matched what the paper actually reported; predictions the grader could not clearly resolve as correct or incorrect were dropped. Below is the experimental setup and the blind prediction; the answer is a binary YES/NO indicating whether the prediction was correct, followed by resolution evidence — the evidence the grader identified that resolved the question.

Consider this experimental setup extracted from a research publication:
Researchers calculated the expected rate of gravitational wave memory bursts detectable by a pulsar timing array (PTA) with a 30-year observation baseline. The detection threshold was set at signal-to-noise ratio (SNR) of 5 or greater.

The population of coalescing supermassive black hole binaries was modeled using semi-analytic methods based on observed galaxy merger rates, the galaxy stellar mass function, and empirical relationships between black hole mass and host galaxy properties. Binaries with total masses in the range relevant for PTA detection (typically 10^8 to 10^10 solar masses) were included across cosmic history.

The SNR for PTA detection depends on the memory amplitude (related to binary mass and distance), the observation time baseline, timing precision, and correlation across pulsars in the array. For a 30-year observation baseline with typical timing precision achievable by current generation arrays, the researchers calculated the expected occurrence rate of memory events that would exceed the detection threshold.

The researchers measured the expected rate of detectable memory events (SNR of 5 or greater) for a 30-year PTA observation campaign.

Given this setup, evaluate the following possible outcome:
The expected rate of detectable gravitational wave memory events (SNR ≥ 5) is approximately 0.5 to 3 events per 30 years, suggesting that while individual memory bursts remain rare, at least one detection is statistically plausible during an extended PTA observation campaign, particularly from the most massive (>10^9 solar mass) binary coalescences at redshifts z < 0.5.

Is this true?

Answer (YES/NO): NO